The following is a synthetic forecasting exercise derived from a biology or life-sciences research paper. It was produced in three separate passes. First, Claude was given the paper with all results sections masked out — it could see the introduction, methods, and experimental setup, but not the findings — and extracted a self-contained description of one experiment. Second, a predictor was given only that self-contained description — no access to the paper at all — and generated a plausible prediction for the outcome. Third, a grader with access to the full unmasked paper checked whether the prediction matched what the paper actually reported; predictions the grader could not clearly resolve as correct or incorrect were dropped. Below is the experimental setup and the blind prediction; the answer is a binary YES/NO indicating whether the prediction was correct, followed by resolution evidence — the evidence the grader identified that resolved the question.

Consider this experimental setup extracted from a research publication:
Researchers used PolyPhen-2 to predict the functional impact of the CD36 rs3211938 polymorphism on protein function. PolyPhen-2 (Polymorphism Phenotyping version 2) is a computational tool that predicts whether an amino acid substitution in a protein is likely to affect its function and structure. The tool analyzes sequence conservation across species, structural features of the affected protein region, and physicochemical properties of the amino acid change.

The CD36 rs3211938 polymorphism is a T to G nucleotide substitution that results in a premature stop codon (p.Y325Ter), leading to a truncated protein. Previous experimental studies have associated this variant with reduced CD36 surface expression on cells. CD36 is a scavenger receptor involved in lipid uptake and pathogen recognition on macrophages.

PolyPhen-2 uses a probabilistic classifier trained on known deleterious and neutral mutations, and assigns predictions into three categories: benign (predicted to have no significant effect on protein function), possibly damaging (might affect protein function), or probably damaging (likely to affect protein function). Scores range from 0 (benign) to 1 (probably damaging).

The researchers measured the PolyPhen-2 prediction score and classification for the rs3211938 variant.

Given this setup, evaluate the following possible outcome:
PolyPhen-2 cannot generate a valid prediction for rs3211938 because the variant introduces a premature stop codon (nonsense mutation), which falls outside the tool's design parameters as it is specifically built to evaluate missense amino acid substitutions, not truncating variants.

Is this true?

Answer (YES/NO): YES